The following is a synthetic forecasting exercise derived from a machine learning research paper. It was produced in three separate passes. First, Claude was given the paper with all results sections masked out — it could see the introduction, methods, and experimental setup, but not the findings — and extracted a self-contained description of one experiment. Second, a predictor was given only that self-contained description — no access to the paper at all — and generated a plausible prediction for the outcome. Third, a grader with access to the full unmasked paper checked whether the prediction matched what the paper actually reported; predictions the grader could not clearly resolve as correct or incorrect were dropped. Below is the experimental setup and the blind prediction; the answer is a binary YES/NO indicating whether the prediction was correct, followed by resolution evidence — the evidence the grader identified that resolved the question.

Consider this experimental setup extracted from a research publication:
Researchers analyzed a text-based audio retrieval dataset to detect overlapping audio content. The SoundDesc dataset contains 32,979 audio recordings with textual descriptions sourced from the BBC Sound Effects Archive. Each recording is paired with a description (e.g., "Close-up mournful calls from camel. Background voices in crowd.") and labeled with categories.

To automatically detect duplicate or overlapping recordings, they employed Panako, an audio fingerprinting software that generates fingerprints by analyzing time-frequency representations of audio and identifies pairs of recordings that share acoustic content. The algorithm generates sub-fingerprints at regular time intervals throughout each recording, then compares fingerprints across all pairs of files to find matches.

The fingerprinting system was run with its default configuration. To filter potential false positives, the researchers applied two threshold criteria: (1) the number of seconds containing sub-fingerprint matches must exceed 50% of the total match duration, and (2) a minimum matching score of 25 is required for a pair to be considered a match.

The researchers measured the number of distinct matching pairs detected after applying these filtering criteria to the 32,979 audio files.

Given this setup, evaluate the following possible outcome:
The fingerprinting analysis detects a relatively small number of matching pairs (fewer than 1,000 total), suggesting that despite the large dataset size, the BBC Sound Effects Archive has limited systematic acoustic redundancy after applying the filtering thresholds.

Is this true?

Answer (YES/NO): NO